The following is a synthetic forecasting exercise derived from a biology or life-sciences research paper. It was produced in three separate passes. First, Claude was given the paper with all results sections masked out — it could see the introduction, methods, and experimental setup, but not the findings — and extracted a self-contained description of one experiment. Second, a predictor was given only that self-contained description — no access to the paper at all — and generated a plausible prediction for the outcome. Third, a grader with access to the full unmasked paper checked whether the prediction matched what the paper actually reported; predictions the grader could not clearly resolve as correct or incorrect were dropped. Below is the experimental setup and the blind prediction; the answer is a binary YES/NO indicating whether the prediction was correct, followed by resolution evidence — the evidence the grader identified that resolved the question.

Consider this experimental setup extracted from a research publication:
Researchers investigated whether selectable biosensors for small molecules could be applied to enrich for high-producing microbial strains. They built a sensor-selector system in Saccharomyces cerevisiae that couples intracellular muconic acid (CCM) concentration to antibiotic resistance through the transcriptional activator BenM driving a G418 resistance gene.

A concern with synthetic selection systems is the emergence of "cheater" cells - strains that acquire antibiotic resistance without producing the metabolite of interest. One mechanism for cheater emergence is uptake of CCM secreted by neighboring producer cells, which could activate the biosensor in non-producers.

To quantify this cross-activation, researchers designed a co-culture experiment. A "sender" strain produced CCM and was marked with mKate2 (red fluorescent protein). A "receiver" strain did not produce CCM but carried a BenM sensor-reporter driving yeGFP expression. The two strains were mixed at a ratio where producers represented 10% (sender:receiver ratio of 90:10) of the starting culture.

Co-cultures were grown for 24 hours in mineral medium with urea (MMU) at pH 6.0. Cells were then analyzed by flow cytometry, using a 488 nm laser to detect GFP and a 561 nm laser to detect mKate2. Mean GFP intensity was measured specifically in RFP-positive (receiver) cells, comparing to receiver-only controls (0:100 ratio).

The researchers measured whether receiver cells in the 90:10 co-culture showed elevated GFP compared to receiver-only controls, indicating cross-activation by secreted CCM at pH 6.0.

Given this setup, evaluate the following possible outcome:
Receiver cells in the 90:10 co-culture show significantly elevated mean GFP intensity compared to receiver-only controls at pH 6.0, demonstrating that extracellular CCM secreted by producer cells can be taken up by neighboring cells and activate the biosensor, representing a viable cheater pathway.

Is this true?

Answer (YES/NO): NO